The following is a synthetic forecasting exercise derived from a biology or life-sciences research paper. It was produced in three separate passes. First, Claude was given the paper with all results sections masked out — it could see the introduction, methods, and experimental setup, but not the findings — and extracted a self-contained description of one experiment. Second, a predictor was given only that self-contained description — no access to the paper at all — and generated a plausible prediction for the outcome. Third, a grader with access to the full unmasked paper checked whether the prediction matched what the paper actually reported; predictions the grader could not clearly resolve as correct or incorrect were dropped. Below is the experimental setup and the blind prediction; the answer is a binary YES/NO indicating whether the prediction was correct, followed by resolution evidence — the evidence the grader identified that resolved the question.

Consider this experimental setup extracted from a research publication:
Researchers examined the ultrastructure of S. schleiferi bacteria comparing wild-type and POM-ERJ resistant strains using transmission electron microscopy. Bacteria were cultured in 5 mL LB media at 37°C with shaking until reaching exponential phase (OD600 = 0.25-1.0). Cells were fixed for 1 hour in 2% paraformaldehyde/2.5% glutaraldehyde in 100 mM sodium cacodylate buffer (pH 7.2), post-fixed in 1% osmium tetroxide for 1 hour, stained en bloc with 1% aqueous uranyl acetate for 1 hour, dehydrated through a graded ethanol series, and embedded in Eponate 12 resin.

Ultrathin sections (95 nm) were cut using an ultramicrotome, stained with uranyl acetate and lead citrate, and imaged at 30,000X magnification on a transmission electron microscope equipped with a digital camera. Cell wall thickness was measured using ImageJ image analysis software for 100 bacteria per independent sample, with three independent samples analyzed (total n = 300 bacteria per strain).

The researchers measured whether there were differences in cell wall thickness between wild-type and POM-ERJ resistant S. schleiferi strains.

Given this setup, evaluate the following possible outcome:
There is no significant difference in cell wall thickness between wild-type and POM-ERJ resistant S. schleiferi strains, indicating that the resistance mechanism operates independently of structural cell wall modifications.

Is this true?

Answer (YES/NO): YES